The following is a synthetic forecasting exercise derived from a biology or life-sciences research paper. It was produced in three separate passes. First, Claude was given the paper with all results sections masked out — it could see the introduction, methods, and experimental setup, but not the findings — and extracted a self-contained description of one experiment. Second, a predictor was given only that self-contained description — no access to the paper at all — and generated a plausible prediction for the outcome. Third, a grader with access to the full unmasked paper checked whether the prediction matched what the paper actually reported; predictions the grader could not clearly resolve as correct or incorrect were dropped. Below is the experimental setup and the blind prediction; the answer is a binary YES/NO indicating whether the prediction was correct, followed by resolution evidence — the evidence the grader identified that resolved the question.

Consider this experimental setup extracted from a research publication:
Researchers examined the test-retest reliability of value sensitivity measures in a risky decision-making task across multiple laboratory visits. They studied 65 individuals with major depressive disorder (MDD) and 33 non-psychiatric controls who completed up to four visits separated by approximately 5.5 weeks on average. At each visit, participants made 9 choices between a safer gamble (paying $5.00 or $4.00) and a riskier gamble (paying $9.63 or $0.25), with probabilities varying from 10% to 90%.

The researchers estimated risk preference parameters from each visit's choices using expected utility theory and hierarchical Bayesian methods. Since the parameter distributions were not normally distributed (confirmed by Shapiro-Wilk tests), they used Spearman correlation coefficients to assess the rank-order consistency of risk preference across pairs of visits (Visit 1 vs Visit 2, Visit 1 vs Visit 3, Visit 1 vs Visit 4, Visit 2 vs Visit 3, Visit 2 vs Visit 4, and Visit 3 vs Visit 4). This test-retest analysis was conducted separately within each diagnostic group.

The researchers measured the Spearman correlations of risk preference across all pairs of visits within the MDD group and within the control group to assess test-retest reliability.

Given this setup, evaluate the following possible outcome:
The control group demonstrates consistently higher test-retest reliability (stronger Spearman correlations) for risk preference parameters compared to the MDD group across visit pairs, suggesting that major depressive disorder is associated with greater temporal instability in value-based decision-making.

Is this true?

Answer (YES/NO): NO